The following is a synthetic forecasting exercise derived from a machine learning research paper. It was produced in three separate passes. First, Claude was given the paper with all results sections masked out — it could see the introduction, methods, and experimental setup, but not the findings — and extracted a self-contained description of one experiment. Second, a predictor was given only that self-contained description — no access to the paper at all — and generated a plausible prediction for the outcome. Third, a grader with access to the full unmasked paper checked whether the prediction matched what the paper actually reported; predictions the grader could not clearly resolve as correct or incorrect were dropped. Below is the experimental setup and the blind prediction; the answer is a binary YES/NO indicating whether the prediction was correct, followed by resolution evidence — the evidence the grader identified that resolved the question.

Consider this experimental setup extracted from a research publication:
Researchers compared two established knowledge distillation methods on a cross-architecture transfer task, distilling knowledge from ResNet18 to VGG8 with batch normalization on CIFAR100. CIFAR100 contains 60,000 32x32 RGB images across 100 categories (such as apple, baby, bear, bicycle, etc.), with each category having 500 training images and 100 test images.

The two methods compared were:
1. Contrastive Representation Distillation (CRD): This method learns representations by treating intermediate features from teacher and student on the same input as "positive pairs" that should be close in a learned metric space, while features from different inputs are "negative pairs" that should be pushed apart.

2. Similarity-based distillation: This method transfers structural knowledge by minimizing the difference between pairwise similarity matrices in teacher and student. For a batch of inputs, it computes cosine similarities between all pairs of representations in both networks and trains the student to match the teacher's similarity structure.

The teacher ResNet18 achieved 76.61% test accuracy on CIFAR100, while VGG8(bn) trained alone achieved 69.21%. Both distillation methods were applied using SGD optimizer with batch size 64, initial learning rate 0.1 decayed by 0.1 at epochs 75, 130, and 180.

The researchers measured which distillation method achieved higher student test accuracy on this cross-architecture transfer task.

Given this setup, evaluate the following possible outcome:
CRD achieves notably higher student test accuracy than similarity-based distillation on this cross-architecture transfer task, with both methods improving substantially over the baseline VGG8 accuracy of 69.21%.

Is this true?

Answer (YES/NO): NO